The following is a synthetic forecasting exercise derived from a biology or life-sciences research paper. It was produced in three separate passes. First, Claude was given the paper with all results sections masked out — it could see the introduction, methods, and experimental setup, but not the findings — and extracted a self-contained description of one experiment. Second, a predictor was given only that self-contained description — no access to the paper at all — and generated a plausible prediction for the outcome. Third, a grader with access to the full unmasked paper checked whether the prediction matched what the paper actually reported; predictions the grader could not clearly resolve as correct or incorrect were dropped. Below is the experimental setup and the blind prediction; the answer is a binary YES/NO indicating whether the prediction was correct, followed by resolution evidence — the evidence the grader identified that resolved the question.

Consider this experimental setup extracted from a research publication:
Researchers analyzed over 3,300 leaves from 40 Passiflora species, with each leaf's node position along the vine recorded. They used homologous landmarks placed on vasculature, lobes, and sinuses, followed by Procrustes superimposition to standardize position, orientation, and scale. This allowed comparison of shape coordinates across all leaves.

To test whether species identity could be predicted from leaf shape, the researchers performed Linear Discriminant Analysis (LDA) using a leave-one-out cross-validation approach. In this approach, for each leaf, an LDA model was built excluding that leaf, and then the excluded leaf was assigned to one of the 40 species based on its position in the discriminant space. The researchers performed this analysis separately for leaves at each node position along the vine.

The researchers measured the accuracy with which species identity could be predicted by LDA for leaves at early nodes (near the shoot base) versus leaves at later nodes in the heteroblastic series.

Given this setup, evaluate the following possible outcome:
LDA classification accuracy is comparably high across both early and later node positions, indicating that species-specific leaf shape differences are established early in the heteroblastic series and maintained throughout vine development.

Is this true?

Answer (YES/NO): NO